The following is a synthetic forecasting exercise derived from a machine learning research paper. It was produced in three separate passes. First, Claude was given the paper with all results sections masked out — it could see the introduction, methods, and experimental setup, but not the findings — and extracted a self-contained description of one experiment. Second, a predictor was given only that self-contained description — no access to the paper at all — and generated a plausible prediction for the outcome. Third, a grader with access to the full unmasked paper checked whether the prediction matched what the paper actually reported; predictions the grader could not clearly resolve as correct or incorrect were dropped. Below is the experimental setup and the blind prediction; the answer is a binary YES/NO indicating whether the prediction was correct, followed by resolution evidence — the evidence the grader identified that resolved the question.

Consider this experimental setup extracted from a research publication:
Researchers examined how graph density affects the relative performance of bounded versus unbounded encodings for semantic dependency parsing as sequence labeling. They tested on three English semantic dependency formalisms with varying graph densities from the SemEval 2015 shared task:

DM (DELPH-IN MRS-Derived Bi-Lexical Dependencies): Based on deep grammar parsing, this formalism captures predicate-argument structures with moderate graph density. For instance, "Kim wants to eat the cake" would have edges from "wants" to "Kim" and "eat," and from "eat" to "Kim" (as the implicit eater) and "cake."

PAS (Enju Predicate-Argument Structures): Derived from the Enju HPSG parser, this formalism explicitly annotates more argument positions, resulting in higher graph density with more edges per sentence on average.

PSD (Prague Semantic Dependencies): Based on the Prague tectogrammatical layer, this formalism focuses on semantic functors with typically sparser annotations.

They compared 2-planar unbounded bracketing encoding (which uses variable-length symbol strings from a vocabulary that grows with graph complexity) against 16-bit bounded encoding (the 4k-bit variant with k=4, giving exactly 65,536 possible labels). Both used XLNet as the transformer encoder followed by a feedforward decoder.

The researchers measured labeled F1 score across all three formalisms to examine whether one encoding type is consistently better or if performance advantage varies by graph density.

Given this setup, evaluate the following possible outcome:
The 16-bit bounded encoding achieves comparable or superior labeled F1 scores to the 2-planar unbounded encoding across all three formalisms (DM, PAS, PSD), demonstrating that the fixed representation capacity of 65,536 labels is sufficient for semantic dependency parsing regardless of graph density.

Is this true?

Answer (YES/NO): NO